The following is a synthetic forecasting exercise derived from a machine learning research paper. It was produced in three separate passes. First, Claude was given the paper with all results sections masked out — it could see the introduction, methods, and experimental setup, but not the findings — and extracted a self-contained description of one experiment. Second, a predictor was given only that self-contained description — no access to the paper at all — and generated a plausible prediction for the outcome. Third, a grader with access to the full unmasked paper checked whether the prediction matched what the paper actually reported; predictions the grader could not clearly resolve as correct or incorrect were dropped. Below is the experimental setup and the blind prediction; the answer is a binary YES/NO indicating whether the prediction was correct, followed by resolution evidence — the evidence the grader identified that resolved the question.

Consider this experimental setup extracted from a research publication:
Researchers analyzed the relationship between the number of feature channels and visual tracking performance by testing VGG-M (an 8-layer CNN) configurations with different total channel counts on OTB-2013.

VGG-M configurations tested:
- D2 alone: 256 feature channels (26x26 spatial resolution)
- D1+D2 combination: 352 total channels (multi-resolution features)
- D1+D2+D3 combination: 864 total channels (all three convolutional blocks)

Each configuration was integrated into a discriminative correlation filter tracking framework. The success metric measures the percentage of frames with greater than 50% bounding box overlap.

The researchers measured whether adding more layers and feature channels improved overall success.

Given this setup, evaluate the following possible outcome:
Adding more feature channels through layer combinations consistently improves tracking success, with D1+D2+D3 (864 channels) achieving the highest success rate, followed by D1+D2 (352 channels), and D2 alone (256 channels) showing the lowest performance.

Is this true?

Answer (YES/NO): NO